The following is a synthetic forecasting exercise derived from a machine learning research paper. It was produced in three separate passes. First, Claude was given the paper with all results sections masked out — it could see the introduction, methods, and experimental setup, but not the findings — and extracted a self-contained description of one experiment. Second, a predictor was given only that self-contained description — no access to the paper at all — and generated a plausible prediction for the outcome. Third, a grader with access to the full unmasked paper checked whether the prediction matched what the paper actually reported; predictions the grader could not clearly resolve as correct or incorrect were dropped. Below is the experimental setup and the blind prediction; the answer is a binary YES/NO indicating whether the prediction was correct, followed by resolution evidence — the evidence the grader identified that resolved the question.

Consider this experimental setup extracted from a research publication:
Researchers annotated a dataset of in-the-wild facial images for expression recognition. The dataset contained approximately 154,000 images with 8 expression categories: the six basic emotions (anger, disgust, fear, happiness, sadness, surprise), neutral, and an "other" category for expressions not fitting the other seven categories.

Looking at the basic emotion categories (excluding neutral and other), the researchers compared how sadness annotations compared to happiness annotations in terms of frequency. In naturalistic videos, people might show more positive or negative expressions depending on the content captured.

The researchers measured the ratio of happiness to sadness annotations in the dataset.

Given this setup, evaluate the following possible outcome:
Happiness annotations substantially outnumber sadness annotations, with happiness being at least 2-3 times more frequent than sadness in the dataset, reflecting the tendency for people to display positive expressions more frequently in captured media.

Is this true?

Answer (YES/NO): YES